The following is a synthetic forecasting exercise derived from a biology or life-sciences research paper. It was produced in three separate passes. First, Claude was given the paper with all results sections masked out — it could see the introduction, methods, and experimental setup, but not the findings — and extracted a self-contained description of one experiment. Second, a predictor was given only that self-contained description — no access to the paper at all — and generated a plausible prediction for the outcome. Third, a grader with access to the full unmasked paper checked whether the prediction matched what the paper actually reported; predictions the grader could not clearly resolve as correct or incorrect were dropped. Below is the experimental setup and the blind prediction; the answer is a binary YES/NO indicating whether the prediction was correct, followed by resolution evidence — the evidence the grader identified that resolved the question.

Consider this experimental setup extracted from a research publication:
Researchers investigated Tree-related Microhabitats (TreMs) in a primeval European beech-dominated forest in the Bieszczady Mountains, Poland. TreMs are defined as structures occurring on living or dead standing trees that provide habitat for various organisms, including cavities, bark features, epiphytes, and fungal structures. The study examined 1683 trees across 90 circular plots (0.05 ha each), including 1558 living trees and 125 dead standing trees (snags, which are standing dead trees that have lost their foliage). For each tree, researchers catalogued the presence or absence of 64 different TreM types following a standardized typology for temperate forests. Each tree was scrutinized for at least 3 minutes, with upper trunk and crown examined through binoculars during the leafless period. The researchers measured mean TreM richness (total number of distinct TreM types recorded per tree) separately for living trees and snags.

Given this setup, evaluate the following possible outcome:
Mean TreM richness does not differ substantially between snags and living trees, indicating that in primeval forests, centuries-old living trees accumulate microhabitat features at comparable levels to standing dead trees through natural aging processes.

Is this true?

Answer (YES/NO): NO